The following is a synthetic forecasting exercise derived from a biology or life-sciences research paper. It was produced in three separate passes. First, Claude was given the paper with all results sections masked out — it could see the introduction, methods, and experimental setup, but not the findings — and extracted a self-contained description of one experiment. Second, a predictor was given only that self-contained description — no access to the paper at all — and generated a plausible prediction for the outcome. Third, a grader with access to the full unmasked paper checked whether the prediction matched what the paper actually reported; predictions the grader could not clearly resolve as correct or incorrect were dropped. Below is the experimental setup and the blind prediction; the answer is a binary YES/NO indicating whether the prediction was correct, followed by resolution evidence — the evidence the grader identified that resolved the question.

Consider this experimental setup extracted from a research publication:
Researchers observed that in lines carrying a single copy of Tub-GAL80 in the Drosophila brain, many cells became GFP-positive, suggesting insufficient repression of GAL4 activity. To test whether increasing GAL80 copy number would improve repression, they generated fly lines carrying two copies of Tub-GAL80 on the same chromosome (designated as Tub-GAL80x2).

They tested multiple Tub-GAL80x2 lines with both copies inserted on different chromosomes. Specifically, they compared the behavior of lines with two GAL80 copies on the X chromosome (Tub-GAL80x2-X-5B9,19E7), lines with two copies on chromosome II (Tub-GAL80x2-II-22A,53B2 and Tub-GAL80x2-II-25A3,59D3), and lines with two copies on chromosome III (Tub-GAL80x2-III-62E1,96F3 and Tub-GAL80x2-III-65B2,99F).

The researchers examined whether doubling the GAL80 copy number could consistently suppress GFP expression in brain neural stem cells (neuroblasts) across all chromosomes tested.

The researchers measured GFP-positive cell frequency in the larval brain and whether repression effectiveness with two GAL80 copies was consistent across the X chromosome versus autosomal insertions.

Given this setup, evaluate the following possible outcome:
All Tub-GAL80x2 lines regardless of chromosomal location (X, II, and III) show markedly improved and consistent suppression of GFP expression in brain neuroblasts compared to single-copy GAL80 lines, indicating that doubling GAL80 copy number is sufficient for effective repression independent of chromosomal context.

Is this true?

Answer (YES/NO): NO